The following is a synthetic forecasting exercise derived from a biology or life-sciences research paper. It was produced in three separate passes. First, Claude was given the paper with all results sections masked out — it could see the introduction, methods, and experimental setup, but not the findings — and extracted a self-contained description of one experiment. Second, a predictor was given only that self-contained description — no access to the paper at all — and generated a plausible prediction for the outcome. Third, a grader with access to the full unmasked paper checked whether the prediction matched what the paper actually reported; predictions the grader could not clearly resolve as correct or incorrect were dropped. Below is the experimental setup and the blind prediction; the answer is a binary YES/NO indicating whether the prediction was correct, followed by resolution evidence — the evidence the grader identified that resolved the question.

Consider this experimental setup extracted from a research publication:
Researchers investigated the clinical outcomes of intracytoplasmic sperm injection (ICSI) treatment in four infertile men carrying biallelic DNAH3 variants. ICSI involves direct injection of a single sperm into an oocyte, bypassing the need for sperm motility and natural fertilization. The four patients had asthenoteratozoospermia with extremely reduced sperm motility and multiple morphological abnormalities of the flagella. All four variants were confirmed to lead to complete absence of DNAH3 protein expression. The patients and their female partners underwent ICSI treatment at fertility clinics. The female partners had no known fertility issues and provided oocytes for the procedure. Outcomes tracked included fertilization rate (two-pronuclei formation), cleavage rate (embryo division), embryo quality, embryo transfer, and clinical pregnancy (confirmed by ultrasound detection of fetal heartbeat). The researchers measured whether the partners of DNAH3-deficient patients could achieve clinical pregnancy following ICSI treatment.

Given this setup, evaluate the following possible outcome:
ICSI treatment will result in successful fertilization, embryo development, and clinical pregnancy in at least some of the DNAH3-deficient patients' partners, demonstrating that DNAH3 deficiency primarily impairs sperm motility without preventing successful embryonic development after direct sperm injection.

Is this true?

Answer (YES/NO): YES